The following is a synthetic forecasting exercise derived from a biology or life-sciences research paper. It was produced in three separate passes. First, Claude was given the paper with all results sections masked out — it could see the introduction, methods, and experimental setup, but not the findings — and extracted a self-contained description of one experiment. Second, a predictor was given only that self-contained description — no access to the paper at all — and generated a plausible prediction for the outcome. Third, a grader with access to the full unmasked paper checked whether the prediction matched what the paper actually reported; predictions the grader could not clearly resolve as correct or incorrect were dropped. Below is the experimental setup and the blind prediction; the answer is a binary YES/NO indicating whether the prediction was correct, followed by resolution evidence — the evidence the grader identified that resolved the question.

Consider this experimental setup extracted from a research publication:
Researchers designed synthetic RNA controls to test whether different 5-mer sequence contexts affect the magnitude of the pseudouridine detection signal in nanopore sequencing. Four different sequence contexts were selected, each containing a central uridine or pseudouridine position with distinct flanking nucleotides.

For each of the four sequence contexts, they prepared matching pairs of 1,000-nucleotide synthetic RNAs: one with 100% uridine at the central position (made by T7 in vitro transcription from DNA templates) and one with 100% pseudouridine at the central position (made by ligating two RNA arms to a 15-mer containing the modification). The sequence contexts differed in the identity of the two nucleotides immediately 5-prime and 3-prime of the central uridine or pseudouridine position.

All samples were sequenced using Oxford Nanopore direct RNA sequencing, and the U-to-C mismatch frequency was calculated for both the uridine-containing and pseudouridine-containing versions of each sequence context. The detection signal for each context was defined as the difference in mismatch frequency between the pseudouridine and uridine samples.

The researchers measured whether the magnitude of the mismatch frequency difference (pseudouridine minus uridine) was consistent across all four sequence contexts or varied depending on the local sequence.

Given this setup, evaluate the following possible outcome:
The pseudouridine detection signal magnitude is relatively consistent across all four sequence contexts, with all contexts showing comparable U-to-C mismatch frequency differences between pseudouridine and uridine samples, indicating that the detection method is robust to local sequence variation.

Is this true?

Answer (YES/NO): NO